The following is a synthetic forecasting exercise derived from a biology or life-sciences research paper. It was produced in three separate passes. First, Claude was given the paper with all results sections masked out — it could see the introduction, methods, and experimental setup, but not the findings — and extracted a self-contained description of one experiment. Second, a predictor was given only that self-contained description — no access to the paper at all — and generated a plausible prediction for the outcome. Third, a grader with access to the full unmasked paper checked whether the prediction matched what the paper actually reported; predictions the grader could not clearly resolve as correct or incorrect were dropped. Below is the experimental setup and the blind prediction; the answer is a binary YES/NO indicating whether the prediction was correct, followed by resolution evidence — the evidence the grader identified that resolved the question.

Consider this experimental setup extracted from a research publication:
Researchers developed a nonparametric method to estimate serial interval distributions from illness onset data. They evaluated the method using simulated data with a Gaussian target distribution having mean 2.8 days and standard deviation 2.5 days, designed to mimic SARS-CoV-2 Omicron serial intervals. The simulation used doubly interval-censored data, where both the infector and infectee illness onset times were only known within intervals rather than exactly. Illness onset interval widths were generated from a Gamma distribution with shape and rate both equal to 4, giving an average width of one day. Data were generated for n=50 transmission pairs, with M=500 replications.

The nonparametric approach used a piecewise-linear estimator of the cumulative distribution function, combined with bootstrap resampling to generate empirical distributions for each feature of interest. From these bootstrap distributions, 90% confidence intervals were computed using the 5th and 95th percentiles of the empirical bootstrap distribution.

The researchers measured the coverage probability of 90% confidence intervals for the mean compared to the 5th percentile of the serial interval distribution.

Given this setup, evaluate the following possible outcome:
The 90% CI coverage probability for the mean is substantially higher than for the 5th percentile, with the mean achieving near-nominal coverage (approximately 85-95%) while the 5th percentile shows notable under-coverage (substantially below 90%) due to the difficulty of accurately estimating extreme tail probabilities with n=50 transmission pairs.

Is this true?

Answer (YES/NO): YES